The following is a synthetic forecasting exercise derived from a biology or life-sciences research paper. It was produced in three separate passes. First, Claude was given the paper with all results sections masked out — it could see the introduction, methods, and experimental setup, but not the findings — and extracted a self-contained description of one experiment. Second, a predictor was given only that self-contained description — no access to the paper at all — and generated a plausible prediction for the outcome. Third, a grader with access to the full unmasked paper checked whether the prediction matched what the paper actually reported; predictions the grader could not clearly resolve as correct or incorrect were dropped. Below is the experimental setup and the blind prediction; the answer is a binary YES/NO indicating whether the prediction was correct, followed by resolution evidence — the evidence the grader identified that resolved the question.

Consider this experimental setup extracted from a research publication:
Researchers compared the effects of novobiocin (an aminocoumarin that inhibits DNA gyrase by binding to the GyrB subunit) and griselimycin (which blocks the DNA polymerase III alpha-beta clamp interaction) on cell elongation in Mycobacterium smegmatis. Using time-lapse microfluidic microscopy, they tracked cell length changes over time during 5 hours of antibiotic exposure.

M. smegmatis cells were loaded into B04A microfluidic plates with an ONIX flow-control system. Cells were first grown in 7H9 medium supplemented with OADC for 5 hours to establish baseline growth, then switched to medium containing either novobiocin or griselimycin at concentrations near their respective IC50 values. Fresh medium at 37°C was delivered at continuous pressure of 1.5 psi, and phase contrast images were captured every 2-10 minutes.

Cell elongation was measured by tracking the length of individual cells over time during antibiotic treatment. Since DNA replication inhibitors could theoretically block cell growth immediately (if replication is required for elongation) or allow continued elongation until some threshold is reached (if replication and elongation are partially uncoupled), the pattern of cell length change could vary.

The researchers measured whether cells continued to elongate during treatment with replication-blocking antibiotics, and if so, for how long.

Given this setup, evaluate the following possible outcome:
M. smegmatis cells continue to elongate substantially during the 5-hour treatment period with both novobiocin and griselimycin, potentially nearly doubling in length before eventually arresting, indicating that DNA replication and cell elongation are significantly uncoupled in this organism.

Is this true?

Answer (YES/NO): NO